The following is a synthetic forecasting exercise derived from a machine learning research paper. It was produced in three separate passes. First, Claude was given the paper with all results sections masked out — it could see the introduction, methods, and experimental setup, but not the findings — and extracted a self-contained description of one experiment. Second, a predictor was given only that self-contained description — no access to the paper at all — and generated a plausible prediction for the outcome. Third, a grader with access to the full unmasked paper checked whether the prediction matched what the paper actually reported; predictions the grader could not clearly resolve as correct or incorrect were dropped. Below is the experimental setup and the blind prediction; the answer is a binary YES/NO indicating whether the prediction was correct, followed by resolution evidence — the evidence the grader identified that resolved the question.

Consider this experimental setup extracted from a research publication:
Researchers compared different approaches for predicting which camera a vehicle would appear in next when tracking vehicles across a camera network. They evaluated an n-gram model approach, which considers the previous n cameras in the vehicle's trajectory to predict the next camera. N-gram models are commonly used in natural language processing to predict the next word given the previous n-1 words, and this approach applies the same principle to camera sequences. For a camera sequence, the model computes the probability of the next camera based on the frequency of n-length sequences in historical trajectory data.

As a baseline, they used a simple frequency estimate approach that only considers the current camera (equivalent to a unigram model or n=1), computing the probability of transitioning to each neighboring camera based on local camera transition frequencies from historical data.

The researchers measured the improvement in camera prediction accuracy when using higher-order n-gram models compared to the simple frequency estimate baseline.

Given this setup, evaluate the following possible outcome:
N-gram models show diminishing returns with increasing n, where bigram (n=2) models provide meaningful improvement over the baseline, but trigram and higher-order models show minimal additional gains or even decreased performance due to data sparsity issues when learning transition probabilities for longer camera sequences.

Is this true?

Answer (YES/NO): NO